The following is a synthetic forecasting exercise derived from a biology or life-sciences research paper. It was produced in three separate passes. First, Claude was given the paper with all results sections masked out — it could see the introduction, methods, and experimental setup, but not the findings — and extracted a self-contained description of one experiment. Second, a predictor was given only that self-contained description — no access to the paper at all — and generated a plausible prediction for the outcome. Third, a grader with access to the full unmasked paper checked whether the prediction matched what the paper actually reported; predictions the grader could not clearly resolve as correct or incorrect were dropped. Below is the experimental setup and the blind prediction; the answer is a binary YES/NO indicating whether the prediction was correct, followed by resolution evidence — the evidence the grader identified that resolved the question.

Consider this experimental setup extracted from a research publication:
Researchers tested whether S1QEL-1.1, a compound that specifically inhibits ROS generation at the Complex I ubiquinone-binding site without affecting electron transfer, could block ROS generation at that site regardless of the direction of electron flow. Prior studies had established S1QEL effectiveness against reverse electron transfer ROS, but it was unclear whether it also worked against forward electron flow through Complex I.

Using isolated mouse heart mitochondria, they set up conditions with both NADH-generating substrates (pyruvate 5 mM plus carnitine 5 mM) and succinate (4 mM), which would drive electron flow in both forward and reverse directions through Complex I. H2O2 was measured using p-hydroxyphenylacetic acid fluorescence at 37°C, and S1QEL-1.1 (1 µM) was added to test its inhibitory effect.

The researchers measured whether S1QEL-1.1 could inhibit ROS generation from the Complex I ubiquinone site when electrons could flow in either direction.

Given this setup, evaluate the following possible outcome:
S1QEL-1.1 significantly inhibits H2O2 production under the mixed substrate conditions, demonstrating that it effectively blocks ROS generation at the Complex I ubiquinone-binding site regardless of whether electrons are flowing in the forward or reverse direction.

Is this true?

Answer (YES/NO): YES